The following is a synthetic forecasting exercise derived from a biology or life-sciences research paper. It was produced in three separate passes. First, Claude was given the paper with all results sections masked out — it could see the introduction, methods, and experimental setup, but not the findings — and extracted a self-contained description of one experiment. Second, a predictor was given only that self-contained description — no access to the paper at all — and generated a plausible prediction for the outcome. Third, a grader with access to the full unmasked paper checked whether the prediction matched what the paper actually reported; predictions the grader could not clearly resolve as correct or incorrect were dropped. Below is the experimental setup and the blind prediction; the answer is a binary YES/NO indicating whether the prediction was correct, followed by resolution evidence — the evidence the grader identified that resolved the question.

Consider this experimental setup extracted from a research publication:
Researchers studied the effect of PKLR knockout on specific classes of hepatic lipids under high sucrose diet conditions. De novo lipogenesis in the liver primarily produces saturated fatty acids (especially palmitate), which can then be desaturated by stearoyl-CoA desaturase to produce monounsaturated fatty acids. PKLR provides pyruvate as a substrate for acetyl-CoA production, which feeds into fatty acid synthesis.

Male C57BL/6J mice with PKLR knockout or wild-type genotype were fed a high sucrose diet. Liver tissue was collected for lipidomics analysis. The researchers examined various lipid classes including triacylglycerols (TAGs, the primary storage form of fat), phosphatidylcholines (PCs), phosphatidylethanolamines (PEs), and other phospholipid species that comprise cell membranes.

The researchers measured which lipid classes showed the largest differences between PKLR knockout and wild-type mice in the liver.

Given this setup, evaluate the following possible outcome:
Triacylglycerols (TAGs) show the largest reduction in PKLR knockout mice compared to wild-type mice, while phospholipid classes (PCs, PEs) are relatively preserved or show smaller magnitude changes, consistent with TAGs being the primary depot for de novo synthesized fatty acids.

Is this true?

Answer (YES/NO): NO